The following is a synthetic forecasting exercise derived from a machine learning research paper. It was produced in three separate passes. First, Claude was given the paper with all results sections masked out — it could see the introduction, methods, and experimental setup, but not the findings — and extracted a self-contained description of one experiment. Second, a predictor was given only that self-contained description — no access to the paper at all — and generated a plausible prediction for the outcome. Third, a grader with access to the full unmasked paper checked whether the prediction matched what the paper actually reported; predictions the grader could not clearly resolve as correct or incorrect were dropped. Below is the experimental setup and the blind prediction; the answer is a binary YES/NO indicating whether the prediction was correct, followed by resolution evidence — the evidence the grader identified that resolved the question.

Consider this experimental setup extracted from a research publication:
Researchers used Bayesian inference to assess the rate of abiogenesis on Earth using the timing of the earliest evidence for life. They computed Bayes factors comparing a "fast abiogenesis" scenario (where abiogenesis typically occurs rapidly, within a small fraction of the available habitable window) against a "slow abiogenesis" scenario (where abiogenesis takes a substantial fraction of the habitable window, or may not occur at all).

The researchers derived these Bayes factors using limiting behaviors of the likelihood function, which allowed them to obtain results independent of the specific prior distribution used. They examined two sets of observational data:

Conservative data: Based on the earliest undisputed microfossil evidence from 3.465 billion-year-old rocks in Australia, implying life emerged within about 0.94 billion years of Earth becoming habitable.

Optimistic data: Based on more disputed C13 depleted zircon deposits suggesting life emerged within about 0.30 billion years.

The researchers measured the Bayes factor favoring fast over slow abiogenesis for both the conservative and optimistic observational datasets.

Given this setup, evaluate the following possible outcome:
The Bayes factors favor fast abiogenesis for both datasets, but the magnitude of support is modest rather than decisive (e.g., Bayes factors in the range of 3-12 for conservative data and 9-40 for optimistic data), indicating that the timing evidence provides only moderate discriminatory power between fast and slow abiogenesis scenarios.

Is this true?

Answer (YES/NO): NO